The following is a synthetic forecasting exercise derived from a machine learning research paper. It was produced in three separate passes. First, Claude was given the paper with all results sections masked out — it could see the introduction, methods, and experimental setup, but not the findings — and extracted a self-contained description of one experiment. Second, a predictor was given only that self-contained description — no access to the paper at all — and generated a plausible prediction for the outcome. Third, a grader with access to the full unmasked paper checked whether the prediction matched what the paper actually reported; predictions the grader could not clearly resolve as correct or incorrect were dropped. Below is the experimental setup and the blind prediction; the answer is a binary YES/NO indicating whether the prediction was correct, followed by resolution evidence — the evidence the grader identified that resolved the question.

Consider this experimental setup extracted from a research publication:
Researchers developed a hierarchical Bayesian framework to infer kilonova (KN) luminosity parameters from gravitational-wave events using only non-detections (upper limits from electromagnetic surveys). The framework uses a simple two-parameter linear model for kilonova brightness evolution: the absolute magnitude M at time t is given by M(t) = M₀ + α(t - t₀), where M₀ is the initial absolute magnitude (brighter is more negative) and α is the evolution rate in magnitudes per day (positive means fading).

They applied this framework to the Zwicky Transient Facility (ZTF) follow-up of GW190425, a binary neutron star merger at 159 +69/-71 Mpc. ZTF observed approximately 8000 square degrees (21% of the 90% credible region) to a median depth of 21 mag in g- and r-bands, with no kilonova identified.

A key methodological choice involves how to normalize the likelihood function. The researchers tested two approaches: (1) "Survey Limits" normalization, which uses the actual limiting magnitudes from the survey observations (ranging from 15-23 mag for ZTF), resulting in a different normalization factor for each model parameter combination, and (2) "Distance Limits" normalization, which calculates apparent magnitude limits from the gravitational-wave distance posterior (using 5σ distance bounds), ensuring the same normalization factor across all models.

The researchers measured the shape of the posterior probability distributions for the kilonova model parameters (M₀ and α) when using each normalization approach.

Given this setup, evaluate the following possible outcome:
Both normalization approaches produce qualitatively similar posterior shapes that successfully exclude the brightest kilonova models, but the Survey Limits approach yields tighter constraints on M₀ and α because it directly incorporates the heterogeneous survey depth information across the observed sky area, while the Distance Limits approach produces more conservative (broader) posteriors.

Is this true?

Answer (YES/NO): NO